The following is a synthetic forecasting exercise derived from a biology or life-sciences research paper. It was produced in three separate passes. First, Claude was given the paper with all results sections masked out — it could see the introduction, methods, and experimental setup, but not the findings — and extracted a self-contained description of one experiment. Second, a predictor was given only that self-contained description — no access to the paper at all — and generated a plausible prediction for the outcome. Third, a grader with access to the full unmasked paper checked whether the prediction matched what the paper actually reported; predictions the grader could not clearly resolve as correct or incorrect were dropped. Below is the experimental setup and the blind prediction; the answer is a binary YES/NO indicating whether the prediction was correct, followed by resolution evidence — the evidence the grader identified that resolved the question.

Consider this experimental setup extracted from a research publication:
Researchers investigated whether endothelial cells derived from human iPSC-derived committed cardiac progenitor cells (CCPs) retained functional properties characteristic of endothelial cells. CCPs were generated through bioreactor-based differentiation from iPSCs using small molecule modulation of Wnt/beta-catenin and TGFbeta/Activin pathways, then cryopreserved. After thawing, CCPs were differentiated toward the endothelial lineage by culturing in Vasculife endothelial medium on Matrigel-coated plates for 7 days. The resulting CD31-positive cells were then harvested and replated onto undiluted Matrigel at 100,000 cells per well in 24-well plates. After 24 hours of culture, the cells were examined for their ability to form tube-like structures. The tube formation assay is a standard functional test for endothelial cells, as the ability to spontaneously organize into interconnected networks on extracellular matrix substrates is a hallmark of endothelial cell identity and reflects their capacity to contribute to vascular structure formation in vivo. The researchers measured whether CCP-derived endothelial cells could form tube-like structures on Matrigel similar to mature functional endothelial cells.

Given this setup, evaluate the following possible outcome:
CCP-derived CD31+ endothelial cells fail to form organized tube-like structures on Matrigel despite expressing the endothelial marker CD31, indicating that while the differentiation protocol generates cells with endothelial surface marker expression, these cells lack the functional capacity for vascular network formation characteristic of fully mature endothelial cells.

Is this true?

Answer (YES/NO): NO